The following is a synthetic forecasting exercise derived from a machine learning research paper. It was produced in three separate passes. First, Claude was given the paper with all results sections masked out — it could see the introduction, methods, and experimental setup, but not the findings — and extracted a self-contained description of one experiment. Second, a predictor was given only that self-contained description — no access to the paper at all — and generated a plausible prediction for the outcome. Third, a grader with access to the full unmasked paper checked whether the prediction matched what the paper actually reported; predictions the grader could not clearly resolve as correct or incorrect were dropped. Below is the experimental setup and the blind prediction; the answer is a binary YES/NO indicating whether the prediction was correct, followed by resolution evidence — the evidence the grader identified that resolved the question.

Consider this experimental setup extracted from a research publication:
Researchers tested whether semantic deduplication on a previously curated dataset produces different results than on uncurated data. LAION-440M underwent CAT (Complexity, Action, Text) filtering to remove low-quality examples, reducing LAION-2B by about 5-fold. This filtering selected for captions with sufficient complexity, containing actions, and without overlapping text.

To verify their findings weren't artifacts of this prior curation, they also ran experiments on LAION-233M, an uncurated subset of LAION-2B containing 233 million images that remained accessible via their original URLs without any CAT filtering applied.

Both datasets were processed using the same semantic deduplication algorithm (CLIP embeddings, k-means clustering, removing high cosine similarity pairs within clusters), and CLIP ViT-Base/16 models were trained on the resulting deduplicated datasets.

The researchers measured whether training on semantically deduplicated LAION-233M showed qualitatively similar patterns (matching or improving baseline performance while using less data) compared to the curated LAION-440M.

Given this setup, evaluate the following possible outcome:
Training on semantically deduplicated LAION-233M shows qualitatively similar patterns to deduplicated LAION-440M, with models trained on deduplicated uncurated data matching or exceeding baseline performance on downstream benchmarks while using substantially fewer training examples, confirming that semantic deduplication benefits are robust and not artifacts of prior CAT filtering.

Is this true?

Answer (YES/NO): YES